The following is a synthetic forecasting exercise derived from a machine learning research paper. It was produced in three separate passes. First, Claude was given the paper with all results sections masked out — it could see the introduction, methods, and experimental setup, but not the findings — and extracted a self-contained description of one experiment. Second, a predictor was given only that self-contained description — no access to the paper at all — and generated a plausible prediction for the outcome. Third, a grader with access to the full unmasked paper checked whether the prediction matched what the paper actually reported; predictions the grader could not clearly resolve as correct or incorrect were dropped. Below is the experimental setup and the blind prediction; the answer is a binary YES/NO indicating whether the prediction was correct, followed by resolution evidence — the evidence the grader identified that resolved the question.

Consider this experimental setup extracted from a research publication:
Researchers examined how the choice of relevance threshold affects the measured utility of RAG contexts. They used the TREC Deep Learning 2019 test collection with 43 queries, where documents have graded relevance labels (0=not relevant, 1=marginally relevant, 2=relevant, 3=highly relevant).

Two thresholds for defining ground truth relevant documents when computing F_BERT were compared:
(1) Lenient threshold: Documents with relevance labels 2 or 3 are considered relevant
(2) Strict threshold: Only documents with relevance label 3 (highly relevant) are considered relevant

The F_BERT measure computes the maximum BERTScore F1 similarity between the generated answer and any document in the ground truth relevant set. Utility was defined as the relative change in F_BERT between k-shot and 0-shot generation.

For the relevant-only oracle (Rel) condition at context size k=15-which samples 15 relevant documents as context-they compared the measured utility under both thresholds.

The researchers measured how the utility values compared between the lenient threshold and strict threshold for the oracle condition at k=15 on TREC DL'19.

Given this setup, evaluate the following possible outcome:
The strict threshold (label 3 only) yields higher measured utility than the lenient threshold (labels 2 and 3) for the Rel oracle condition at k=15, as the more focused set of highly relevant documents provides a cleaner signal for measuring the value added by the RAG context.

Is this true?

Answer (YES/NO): YES